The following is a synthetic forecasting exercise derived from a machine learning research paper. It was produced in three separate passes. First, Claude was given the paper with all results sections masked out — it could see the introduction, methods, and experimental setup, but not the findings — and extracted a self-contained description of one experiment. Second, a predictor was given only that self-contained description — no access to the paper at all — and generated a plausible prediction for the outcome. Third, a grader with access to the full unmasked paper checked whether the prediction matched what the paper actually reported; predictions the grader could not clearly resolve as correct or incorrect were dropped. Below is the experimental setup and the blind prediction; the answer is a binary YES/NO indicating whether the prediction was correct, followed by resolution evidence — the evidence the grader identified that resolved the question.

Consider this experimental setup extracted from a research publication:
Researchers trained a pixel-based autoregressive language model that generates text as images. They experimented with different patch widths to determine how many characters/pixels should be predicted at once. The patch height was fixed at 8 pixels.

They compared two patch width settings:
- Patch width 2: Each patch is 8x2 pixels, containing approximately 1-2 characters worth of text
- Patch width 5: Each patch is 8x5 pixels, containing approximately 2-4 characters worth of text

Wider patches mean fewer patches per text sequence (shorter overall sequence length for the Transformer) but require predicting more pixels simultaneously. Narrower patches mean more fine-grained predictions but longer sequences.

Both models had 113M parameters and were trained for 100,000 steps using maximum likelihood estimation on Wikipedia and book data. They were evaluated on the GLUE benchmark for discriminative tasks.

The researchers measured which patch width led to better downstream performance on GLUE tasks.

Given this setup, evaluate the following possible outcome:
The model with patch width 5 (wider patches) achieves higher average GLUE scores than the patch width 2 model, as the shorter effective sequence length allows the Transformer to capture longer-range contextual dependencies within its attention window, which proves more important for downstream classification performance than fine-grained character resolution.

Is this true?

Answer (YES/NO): NO